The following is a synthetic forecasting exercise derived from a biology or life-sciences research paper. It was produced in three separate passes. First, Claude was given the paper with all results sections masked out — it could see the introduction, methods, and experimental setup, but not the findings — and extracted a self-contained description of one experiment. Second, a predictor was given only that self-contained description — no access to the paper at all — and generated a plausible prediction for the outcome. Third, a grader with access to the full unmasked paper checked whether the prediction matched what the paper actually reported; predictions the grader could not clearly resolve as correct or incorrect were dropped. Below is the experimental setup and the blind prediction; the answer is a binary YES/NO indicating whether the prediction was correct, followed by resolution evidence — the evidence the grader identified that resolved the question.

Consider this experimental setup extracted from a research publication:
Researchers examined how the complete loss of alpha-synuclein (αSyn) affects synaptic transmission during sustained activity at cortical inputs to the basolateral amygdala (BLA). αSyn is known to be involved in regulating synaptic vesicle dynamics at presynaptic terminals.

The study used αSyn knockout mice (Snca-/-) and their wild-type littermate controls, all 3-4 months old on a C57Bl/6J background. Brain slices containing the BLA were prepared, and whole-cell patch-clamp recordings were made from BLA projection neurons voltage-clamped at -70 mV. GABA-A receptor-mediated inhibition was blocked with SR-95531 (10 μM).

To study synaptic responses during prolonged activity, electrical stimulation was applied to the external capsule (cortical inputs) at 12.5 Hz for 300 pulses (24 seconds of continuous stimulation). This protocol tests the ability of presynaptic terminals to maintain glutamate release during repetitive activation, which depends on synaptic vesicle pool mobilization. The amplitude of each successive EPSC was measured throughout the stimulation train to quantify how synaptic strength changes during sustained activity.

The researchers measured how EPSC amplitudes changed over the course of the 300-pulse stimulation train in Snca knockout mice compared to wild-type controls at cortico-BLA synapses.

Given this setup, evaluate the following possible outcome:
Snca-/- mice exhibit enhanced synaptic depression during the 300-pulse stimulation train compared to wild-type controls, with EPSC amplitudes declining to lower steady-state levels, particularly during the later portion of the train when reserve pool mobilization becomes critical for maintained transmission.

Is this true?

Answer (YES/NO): NO